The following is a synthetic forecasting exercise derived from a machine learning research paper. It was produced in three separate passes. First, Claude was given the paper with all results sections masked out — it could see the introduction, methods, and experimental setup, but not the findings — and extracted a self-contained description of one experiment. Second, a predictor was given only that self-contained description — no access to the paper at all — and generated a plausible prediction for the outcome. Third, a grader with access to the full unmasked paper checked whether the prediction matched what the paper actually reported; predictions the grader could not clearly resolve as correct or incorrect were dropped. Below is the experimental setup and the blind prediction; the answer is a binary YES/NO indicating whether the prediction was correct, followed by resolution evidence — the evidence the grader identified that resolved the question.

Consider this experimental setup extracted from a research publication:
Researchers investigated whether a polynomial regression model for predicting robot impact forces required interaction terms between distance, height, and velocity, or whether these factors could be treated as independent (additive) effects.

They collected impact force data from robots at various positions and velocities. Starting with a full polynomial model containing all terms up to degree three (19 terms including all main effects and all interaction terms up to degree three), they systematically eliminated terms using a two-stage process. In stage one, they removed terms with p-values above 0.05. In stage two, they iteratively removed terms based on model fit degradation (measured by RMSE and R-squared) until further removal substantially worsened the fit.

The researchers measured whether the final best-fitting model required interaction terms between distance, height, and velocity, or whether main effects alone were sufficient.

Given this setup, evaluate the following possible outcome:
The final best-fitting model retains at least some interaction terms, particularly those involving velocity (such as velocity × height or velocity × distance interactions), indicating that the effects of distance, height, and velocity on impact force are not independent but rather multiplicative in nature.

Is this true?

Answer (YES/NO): YES